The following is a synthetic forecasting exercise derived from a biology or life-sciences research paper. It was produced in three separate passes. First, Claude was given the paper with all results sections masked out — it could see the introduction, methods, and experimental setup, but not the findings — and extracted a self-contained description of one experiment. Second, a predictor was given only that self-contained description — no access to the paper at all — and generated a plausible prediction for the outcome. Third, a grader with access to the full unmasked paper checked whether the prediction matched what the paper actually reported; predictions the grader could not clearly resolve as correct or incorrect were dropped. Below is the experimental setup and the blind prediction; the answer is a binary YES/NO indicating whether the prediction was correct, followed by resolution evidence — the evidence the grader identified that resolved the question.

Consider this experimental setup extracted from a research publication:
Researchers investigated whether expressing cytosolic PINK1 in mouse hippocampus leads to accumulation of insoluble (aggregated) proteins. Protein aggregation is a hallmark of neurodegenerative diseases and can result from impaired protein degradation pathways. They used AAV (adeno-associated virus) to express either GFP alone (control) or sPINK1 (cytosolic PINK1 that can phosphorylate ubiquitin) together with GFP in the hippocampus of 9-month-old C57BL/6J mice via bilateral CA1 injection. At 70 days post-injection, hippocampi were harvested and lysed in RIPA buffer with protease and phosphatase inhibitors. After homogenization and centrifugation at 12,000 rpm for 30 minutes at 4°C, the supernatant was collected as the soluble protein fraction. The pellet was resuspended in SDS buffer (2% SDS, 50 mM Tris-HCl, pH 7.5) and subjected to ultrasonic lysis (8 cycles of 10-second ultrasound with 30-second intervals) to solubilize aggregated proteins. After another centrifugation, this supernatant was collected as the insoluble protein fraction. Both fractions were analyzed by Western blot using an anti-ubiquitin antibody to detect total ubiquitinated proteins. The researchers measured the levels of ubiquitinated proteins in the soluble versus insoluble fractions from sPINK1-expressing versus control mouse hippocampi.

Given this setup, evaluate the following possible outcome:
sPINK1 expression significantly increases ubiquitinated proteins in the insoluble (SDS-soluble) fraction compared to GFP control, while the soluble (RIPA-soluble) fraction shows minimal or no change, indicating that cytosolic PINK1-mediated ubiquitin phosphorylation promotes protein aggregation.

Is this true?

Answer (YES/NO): YES